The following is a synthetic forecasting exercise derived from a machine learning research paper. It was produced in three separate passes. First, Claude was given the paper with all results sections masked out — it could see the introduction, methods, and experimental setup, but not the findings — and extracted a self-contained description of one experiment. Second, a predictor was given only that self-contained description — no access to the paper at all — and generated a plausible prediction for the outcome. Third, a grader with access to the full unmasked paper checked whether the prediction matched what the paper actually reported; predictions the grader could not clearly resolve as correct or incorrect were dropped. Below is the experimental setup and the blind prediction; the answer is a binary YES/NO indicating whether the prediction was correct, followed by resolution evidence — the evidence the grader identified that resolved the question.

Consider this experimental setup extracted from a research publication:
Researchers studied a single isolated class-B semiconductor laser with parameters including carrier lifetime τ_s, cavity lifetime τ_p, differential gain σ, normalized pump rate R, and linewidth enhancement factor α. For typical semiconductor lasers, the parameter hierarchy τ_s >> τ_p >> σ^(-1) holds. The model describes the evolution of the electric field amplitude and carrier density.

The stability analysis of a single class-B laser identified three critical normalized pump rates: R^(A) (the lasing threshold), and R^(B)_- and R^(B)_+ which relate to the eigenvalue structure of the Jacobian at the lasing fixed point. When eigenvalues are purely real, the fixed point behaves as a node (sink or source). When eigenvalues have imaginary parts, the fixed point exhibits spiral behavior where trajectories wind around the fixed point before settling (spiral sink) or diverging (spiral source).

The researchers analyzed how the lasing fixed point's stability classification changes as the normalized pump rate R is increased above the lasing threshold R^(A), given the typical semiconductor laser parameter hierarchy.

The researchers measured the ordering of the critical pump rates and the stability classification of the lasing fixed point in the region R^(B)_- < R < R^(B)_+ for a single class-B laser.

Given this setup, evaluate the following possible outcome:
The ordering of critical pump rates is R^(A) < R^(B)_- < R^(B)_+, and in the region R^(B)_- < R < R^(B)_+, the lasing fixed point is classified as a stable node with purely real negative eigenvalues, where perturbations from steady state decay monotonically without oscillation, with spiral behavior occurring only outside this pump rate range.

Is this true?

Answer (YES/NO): NO